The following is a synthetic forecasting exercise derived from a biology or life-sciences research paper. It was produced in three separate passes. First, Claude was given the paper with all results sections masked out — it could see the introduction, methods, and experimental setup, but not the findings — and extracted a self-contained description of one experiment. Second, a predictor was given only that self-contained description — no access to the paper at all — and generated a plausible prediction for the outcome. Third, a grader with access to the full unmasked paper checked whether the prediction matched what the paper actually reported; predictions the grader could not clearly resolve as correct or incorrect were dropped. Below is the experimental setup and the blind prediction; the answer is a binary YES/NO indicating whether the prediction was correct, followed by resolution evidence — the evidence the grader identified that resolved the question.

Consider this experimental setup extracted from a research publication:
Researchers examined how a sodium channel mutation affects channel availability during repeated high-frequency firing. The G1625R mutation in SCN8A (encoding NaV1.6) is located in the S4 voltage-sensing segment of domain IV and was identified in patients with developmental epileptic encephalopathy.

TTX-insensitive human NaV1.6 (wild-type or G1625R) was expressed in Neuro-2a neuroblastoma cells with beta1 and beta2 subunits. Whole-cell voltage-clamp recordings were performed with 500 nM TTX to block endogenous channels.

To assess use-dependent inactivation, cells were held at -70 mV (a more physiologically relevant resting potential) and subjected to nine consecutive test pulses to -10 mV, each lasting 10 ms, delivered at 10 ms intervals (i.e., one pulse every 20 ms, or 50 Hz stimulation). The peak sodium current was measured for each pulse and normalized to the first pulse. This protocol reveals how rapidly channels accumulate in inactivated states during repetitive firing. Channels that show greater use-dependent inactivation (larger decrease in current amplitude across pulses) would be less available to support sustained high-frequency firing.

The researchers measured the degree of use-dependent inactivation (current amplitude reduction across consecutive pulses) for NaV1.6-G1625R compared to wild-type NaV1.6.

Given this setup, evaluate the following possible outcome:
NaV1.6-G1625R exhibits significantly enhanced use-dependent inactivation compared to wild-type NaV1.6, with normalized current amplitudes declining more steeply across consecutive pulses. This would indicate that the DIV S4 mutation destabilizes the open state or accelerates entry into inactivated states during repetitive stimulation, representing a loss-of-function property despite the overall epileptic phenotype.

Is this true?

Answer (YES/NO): NO